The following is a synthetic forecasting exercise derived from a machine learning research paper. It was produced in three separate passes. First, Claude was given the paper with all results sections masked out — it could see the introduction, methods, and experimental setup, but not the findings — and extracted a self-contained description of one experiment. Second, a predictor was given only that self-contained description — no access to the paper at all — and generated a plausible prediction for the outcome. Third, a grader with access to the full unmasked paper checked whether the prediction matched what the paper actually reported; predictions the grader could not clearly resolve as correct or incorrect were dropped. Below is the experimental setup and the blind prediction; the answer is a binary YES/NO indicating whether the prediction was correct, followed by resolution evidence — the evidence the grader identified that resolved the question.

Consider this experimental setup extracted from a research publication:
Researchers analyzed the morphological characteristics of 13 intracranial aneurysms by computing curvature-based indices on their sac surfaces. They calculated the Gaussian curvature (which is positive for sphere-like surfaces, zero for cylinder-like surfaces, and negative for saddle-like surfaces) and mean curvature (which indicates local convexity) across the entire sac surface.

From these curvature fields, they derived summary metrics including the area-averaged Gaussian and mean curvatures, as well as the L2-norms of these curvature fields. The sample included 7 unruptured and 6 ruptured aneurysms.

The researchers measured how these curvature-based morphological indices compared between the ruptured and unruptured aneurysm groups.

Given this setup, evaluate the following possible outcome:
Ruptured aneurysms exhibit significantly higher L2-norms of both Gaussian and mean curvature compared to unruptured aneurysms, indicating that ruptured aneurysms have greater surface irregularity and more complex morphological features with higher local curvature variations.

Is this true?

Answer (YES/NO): NO